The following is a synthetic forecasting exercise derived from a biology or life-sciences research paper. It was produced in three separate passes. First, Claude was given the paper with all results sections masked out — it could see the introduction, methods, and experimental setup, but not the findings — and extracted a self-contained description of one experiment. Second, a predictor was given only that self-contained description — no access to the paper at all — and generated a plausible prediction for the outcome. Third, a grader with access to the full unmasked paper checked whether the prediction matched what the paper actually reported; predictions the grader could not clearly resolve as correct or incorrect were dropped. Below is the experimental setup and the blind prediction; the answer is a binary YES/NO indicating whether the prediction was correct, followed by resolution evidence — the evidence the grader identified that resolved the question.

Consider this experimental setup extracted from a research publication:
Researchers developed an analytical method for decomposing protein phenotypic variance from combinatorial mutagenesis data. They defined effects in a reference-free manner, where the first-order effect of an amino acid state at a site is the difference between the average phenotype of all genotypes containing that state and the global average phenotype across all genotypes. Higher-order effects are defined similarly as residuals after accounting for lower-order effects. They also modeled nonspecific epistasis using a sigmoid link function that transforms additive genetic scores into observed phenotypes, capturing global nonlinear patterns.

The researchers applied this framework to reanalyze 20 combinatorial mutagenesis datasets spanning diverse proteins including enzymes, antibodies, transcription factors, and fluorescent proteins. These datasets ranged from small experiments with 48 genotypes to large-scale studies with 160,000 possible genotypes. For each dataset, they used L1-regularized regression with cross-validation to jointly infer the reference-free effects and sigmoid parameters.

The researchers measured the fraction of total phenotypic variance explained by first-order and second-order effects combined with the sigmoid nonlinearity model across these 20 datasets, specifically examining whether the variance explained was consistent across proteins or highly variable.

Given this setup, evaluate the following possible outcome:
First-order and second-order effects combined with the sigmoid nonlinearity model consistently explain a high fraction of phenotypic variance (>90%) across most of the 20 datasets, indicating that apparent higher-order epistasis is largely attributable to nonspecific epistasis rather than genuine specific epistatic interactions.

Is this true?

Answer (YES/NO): YES